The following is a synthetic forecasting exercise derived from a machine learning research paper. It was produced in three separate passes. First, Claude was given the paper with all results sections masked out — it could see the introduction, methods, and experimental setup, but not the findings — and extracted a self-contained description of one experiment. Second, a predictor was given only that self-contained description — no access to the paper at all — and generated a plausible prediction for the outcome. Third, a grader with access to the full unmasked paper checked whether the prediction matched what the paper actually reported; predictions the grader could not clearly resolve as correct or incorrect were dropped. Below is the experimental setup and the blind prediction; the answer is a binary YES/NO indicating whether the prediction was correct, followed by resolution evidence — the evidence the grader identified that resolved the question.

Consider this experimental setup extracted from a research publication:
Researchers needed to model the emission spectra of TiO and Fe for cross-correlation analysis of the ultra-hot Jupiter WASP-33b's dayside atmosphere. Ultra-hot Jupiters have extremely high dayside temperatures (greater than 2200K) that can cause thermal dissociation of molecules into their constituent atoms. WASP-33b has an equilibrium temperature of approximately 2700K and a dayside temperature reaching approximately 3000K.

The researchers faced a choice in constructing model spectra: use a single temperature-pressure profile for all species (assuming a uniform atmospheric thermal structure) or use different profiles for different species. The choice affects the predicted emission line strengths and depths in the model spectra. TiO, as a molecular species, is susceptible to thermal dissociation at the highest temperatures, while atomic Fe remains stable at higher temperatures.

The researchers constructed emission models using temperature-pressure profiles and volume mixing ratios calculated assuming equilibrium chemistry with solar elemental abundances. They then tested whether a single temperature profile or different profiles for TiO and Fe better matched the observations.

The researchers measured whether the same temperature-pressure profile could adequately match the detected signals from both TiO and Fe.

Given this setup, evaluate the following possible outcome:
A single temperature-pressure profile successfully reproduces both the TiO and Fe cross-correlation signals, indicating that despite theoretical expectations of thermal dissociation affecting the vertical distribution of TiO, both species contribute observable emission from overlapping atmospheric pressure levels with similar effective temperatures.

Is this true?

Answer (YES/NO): NO